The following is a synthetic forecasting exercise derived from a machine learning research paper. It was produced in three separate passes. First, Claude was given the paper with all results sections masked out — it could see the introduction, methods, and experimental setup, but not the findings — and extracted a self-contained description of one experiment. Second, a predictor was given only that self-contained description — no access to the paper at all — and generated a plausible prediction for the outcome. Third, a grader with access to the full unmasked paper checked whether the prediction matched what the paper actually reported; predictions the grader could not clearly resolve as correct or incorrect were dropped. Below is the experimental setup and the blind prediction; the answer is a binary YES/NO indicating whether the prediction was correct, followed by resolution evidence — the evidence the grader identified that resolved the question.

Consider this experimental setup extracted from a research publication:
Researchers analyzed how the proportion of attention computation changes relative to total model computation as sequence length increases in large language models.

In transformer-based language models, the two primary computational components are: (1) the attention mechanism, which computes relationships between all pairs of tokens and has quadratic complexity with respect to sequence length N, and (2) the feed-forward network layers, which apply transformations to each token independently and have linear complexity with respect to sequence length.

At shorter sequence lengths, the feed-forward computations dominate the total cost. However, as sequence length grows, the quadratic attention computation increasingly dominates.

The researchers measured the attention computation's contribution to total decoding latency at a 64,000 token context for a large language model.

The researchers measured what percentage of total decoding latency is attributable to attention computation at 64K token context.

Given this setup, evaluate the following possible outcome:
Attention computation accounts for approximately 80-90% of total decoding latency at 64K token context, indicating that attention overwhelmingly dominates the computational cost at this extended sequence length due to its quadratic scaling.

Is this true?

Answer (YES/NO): NO